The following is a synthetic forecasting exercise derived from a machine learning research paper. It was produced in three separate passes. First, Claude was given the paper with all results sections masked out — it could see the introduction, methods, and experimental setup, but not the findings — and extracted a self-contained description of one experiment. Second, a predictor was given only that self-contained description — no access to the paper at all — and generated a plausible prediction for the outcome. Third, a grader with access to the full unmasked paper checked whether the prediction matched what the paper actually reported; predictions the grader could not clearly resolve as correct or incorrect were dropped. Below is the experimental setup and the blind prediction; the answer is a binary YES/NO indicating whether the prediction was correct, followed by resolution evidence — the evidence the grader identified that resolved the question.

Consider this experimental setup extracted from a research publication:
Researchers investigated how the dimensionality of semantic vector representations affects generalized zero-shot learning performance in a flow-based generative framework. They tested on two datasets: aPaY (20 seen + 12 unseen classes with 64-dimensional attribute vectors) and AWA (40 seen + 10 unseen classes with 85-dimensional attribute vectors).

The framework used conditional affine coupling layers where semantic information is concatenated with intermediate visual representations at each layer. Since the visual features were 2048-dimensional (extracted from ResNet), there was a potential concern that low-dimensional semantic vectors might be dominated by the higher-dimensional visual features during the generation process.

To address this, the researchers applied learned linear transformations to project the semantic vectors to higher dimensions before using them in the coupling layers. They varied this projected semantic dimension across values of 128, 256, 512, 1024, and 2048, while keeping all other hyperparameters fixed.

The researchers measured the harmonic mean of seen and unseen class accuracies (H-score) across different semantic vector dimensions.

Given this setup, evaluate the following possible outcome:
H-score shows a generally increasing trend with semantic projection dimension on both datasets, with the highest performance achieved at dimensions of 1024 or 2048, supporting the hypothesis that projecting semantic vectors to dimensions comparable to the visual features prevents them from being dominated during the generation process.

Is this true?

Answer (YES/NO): YES